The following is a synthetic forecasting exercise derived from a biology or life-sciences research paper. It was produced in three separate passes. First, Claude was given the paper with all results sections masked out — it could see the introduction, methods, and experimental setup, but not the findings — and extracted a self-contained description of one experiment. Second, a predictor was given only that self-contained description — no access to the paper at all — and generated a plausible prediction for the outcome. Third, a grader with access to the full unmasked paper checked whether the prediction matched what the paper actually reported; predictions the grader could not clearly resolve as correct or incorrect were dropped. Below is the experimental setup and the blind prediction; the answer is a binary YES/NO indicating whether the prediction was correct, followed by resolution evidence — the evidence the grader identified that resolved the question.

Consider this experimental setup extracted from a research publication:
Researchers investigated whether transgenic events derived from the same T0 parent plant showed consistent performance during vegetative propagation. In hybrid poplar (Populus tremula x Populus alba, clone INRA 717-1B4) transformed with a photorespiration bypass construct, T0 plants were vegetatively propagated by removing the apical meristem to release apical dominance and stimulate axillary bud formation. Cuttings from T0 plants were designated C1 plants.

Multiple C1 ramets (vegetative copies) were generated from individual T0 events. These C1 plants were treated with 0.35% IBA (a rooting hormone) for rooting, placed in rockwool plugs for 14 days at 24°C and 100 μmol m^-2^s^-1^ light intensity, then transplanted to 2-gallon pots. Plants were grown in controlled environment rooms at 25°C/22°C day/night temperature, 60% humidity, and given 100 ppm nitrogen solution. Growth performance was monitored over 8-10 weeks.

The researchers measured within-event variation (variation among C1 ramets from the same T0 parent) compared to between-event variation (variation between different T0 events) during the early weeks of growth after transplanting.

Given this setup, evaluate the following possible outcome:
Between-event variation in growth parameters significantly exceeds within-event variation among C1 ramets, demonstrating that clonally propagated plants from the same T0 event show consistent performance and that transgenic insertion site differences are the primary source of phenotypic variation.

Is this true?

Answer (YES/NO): NO